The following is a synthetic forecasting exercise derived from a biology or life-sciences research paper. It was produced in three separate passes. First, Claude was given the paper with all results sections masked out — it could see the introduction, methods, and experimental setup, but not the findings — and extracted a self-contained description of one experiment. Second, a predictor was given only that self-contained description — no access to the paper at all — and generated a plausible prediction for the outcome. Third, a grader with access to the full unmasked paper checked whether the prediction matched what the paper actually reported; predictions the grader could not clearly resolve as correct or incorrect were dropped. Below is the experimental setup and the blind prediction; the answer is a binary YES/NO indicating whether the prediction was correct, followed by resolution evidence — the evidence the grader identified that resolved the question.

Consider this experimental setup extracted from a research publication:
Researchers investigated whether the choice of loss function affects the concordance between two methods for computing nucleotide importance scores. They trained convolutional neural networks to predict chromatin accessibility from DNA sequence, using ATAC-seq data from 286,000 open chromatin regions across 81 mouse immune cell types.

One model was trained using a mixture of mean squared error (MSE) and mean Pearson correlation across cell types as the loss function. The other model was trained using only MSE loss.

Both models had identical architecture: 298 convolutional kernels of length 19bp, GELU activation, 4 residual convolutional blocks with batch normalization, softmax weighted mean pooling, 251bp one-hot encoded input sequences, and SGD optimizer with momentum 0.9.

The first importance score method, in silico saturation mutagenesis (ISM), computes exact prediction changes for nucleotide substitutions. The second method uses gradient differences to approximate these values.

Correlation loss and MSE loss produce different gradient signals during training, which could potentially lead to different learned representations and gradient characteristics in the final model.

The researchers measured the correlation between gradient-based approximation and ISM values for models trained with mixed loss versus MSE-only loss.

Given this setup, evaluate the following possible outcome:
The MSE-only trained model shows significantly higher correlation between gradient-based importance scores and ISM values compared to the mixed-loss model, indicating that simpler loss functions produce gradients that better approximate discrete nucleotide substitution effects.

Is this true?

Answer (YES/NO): YES